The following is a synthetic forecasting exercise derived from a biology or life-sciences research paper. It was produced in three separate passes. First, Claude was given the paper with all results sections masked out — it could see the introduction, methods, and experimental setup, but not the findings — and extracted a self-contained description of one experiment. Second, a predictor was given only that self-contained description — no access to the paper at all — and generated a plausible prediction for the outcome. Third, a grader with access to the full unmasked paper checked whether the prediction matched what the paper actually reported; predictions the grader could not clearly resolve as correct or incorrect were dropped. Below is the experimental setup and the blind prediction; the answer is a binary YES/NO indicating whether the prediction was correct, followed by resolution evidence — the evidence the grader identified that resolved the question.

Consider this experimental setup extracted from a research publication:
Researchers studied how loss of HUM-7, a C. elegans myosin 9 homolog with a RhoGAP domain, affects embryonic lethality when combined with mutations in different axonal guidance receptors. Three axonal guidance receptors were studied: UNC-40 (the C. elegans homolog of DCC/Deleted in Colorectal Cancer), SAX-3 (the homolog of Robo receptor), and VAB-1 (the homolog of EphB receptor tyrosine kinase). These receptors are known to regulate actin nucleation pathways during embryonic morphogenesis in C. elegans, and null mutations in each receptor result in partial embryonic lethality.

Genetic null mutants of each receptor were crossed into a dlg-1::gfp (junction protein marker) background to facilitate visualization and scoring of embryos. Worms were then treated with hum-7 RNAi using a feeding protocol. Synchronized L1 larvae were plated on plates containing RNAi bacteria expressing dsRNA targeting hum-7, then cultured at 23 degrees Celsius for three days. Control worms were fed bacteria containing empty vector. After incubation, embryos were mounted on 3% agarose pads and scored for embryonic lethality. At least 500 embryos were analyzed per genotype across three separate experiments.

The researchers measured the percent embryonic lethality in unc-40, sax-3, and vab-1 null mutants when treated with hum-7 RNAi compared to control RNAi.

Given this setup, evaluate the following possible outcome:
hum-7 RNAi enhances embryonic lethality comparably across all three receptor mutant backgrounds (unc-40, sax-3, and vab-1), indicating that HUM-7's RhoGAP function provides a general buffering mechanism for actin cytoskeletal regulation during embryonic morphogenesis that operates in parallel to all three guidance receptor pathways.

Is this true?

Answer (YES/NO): NO